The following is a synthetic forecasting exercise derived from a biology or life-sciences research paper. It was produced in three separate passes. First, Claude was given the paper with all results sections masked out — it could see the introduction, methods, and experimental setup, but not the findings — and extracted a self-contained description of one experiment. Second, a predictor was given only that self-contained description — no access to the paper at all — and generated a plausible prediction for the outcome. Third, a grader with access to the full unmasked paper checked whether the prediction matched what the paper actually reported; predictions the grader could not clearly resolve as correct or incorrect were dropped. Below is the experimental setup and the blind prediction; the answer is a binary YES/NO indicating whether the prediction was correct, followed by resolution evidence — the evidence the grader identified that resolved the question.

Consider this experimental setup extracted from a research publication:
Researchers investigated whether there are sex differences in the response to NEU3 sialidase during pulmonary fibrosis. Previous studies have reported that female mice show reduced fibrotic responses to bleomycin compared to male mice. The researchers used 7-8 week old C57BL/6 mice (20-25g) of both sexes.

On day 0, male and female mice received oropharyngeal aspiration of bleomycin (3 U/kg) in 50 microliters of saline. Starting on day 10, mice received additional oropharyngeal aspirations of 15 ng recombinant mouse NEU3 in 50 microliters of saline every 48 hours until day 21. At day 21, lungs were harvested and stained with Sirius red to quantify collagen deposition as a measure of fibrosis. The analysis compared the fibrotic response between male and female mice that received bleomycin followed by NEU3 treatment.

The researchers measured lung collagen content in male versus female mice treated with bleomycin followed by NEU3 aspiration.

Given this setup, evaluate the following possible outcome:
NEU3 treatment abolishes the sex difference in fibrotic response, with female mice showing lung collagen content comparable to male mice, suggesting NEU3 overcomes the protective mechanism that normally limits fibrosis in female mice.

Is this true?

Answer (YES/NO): NO